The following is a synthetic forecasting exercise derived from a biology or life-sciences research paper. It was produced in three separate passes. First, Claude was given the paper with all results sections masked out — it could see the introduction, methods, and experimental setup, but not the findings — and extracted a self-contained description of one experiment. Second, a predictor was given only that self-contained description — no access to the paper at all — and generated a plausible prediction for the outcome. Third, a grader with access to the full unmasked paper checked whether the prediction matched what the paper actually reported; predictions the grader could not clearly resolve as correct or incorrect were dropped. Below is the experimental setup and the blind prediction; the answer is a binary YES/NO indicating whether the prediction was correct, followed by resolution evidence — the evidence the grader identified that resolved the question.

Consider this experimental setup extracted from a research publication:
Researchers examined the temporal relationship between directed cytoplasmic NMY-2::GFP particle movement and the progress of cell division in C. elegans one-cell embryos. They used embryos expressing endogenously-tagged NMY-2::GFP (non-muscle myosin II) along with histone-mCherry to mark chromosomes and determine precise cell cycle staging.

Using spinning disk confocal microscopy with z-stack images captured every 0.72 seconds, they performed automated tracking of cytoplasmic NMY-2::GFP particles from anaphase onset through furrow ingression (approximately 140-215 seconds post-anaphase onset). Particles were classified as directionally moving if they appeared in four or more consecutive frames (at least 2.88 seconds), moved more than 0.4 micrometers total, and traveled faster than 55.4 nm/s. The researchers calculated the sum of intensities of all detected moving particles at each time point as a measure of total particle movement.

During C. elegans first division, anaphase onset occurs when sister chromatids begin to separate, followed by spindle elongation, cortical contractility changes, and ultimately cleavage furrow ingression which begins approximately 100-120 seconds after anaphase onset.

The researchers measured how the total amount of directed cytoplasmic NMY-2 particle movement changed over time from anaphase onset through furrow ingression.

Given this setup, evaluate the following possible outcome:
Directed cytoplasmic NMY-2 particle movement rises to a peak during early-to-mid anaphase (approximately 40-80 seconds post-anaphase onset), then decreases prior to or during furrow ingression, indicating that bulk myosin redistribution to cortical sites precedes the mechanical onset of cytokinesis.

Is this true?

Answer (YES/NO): NO